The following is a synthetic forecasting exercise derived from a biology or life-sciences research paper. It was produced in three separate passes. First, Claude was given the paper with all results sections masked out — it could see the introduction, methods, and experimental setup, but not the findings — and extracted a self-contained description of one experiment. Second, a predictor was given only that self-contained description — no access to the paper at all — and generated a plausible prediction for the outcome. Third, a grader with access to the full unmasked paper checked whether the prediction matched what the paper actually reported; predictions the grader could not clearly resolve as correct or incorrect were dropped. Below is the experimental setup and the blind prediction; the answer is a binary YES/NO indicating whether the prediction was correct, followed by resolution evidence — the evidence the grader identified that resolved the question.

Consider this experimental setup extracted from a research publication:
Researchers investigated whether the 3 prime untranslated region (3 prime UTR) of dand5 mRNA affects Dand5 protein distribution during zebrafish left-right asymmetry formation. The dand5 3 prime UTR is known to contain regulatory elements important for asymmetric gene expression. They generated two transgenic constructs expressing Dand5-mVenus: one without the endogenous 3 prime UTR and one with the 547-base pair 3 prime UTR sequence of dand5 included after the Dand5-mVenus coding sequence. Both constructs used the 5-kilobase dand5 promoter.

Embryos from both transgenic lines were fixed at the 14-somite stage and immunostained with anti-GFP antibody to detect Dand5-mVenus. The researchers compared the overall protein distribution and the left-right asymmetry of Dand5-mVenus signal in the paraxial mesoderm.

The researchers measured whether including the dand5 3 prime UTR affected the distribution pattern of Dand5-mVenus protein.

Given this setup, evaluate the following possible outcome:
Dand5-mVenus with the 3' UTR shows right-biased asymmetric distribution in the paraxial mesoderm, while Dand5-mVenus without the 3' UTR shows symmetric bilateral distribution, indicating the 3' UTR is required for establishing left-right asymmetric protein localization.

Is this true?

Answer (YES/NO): YES